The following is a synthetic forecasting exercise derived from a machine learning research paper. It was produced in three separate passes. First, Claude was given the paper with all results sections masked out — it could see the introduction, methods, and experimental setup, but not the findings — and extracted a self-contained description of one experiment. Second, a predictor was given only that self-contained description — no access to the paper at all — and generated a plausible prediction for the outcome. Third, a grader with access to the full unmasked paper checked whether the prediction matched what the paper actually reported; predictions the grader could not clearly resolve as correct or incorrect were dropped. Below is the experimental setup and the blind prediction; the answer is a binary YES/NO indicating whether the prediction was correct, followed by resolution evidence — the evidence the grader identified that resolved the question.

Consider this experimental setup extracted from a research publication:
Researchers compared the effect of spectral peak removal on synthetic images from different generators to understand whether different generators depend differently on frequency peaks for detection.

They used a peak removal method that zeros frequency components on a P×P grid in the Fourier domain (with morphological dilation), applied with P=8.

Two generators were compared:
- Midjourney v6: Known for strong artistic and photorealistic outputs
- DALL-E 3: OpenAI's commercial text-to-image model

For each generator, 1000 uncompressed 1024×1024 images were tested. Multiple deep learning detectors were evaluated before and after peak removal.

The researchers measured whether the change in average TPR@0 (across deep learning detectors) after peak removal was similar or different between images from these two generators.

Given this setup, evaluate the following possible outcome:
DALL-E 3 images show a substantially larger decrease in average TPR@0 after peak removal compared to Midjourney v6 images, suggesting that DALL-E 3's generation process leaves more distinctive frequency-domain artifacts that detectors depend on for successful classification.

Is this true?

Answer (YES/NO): NO